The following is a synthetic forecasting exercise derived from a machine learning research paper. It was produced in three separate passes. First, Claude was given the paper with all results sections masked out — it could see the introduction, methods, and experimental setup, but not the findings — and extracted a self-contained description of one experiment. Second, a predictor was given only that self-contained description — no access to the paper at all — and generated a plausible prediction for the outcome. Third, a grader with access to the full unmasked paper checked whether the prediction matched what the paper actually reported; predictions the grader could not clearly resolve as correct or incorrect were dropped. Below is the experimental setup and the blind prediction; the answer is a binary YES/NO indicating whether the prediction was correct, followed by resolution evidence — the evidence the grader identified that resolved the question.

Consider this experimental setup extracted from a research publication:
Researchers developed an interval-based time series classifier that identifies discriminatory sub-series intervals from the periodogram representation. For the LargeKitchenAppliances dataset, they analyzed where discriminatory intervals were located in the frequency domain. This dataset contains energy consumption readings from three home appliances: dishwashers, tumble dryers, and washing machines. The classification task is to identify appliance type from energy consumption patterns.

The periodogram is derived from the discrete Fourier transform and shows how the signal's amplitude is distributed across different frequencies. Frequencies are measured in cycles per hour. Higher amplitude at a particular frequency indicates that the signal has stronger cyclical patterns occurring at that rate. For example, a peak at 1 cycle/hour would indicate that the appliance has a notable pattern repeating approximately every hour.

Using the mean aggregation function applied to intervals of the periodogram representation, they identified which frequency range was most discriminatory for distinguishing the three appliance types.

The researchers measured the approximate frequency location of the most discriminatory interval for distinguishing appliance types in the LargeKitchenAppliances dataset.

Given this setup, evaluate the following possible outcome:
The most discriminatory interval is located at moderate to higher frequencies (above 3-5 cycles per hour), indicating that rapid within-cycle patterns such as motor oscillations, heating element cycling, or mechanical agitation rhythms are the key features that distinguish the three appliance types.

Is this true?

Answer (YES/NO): NO